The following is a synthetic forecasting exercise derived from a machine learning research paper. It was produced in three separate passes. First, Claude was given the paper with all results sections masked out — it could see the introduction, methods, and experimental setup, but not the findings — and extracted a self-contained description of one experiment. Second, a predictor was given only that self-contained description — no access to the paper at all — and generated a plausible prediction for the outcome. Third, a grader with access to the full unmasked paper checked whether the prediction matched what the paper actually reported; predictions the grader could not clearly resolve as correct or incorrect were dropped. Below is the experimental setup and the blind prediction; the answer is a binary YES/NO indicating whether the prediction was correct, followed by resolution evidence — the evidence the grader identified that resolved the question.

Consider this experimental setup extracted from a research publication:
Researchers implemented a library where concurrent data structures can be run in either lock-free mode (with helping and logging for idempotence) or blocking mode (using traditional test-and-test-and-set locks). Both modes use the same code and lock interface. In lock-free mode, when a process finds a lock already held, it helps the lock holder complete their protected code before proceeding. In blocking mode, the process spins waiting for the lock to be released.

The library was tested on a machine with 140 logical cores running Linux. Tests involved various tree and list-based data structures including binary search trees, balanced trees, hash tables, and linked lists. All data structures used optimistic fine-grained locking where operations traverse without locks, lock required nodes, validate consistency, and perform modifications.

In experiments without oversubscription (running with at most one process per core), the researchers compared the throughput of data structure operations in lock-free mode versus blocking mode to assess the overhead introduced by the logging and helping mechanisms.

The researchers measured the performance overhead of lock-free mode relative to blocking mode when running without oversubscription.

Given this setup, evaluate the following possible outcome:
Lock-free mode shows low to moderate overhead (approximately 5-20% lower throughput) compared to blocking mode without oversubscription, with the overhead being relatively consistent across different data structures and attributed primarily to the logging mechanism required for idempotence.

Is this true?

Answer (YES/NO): NO